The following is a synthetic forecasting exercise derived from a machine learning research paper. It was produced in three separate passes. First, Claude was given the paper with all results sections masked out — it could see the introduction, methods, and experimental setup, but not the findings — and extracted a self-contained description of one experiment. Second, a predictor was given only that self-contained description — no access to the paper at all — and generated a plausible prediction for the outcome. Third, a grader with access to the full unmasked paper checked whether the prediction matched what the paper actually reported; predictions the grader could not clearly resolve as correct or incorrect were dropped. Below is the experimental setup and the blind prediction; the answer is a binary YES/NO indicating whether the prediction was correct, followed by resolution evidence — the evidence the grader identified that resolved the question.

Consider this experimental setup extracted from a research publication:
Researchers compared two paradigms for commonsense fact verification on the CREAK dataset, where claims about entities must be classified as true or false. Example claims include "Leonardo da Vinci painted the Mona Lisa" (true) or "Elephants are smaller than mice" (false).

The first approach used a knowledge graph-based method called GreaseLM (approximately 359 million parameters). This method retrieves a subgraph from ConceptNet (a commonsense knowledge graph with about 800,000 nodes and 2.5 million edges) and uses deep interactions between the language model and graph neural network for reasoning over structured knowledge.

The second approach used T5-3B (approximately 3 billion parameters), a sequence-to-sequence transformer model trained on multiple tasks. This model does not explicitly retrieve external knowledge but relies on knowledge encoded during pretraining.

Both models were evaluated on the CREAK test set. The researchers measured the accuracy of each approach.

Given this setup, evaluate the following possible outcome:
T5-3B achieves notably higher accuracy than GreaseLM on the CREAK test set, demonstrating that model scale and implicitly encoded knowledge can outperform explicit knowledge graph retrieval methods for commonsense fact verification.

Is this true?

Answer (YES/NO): YES